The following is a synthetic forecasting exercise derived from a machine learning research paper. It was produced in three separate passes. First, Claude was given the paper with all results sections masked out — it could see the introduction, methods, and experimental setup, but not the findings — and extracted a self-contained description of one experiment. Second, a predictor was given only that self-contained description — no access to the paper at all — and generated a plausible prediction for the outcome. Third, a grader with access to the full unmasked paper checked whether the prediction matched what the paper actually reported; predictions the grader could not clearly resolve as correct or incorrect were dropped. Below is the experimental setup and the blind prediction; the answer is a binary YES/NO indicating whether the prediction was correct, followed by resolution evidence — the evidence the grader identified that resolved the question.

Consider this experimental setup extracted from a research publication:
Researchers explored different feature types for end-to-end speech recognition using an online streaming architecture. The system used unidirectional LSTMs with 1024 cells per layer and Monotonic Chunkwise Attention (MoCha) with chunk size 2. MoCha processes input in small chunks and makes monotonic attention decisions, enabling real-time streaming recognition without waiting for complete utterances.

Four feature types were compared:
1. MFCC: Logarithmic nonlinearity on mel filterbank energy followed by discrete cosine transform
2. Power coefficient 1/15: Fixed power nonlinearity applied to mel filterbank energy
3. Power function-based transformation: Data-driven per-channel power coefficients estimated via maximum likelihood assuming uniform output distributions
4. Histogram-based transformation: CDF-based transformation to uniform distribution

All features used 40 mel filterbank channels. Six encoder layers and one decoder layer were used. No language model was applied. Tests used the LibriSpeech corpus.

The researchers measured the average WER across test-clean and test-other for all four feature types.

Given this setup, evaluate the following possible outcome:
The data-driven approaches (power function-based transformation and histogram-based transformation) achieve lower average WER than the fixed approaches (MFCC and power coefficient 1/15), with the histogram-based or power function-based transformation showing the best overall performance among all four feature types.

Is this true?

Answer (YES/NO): NO